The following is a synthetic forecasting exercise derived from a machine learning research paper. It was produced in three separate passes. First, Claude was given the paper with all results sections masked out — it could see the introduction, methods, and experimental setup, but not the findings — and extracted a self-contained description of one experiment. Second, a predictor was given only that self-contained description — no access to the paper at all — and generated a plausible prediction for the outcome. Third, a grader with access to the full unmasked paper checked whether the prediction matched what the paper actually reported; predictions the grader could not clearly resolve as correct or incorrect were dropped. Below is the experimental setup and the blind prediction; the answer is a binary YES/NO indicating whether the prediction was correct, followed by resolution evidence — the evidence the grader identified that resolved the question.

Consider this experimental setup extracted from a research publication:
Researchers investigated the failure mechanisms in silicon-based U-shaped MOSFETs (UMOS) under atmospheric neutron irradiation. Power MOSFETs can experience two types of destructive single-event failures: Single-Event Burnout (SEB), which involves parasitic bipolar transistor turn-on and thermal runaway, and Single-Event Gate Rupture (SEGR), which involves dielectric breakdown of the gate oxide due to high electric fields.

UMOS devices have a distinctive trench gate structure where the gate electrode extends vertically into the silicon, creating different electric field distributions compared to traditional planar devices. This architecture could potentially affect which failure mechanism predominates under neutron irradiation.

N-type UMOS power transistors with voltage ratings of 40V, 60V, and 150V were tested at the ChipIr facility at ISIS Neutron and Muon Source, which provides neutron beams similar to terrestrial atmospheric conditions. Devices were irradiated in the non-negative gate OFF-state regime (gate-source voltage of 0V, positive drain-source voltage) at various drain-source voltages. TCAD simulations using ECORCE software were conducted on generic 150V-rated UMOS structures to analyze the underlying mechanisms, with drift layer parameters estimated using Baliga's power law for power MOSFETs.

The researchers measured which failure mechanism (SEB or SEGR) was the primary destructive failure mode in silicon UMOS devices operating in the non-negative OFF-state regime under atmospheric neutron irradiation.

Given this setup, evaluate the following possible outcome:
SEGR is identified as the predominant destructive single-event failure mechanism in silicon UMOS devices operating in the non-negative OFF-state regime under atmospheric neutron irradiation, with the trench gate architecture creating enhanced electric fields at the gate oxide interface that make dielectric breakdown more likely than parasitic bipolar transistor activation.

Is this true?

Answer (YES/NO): NO